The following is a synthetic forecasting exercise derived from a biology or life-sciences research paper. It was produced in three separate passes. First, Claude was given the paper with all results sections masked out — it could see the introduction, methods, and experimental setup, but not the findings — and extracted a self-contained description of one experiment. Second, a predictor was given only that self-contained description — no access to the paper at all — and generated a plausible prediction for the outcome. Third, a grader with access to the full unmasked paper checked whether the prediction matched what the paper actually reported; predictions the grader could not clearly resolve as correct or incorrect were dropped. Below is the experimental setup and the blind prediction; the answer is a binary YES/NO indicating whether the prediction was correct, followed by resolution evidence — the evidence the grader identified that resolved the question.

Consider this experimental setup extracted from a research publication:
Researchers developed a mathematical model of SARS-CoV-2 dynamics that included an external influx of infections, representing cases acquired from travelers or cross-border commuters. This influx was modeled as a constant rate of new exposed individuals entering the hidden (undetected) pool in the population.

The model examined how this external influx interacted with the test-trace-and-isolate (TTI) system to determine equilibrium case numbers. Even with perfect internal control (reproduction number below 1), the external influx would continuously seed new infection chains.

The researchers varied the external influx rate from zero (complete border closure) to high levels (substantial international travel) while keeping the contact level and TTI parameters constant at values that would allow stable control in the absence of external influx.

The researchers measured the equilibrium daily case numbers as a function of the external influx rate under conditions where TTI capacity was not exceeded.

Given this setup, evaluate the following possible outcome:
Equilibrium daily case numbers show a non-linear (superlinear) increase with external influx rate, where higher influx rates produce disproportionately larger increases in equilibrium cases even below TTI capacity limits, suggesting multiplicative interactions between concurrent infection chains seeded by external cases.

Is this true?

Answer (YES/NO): NO